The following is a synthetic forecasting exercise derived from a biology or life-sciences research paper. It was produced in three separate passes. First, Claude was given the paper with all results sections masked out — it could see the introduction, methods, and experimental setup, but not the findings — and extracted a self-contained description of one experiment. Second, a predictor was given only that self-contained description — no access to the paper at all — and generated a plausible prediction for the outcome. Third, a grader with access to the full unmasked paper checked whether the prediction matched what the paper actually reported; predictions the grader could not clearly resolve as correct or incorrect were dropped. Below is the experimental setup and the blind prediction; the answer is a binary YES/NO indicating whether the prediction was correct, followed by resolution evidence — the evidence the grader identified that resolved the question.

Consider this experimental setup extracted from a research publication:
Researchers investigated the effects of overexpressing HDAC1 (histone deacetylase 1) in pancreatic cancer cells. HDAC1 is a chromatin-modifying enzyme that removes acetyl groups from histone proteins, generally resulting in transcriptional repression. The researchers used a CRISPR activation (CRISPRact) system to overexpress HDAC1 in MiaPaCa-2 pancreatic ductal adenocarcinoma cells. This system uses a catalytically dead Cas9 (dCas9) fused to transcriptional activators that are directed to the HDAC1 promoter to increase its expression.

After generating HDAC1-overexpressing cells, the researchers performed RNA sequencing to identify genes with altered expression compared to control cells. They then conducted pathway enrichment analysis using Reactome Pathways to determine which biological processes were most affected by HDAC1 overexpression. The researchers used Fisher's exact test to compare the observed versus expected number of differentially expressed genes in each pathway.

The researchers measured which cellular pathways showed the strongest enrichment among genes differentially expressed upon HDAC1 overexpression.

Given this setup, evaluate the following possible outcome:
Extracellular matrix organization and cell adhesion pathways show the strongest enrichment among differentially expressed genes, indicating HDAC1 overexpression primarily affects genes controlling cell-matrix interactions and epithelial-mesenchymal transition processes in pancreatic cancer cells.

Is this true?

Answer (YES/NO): NO